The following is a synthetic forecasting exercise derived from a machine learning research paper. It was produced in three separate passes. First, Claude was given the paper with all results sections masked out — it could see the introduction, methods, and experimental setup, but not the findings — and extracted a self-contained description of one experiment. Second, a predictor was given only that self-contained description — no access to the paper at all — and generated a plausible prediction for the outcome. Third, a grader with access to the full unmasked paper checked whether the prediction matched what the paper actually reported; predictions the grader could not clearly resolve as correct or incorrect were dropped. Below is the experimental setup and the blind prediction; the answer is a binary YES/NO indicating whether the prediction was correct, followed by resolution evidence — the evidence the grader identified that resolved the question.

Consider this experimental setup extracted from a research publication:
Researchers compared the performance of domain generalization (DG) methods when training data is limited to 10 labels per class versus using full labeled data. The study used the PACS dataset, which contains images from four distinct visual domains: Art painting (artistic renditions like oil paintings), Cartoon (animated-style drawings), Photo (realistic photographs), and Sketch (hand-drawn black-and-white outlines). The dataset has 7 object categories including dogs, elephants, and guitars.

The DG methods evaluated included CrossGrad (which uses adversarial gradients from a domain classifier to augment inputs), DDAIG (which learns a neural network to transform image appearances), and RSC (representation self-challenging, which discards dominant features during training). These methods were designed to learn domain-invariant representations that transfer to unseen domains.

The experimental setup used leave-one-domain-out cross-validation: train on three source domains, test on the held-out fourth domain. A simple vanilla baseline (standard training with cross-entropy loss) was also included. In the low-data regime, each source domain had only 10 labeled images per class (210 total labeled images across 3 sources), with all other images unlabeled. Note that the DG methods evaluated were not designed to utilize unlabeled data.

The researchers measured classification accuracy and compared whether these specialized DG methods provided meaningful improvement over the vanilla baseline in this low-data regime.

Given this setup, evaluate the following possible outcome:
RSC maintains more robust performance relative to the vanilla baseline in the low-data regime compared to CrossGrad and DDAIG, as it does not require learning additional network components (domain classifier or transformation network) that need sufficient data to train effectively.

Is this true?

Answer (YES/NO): YES